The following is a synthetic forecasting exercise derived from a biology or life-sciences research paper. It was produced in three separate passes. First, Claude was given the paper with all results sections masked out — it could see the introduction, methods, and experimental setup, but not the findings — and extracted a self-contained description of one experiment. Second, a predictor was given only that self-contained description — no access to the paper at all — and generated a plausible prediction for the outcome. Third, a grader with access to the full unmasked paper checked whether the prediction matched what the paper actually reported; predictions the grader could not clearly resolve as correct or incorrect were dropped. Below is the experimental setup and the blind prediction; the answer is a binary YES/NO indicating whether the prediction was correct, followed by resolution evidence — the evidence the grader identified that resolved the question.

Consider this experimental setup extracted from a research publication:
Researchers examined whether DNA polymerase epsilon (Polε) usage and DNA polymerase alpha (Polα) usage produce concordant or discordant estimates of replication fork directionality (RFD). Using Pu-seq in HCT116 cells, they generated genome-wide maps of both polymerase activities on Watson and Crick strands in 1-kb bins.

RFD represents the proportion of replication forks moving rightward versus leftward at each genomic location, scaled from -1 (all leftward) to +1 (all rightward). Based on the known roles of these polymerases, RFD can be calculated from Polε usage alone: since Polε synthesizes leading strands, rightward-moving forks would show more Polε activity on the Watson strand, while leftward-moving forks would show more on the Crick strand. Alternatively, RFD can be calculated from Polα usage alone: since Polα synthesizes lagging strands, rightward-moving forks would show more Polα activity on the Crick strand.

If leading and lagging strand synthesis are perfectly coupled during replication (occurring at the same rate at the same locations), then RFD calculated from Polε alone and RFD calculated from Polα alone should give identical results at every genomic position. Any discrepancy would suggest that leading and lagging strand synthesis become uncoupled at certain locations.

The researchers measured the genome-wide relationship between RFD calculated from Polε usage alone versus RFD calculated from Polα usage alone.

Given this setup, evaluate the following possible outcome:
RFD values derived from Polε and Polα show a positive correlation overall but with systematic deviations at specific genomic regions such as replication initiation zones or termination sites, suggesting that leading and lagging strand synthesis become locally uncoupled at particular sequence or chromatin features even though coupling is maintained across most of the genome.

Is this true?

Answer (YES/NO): NO